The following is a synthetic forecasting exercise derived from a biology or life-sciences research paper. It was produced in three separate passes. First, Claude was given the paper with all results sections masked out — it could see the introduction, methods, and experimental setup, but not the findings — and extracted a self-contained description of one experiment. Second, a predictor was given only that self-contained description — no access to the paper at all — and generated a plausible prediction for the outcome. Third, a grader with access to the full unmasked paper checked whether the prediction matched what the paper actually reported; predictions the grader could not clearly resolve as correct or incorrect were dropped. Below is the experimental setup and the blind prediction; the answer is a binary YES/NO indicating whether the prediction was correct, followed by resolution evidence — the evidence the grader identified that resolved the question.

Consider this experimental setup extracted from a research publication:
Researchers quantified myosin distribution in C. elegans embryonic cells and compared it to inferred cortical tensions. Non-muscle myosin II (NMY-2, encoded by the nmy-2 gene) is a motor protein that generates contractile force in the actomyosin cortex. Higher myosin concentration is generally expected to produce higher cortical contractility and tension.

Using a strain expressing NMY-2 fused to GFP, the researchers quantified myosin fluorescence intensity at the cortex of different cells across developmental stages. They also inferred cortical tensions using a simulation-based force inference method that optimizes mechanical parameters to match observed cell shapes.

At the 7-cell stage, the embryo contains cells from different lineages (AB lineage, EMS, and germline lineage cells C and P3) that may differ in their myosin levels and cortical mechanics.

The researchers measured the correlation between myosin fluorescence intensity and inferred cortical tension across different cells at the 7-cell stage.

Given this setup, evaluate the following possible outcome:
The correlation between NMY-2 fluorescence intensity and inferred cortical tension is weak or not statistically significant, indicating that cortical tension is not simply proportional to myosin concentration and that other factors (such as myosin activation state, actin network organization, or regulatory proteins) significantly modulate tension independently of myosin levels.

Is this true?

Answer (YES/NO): NO